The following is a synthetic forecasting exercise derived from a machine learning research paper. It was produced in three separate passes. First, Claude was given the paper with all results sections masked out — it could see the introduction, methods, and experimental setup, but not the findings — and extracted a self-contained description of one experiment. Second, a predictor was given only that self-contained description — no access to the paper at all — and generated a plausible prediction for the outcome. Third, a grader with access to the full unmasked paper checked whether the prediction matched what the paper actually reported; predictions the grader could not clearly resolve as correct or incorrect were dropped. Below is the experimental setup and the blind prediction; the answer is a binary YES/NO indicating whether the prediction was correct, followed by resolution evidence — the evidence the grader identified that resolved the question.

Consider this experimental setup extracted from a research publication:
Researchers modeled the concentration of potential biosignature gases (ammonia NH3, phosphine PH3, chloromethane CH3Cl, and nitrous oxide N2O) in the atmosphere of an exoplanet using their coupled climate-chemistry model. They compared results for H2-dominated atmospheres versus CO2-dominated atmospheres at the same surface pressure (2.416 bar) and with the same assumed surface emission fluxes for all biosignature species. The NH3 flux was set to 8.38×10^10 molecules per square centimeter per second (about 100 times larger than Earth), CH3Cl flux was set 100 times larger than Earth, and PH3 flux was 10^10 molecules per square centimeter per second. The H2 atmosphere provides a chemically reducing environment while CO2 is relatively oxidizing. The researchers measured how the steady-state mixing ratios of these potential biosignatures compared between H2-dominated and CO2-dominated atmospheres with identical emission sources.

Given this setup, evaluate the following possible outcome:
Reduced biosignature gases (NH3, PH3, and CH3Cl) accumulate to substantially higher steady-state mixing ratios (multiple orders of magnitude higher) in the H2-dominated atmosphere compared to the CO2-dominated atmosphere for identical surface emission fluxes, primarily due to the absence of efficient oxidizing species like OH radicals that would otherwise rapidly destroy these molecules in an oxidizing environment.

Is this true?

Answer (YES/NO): NO